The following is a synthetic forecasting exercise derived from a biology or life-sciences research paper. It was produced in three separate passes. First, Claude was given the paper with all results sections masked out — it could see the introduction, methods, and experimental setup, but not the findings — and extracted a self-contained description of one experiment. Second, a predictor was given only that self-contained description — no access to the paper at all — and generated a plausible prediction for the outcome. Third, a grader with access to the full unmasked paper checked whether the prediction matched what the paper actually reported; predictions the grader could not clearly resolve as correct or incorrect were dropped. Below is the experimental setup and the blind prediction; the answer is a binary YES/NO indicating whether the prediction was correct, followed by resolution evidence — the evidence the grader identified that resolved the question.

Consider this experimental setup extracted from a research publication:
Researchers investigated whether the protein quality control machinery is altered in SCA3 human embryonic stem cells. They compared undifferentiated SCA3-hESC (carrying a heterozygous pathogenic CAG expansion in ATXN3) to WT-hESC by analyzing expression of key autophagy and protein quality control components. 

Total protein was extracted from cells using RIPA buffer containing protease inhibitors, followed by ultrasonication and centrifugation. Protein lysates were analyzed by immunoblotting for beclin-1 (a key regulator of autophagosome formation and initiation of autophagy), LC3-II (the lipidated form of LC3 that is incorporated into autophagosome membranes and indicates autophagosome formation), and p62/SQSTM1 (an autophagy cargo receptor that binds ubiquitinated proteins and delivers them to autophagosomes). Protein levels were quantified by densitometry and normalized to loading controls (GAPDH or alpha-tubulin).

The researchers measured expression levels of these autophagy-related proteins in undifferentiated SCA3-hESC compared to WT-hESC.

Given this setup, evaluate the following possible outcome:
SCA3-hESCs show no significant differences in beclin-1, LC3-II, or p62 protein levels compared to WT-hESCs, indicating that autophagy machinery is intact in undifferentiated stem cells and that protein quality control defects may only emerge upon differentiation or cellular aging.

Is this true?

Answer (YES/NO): NO